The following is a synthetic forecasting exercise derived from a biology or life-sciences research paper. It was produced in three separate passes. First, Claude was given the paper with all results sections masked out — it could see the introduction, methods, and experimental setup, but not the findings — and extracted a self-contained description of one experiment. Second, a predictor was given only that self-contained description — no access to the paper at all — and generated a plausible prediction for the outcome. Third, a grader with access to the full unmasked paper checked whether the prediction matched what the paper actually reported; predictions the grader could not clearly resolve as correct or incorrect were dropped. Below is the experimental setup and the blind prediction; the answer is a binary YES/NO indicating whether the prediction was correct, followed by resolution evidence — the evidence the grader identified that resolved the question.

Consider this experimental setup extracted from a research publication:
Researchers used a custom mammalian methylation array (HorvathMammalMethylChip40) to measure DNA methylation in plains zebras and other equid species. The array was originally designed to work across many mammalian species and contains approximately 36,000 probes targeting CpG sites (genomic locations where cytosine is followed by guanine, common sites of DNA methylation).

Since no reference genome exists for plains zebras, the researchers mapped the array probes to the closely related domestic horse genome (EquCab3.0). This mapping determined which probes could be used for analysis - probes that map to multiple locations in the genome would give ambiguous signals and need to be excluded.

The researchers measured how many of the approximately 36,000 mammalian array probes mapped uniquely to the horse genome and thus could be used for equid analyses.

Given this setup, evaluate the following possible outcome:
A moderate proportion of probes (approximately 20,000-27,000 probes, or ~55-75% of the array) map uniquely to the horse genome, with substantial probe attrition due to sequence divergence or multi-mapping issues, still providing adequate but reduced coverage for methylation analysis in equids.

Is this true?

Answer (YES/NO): NO